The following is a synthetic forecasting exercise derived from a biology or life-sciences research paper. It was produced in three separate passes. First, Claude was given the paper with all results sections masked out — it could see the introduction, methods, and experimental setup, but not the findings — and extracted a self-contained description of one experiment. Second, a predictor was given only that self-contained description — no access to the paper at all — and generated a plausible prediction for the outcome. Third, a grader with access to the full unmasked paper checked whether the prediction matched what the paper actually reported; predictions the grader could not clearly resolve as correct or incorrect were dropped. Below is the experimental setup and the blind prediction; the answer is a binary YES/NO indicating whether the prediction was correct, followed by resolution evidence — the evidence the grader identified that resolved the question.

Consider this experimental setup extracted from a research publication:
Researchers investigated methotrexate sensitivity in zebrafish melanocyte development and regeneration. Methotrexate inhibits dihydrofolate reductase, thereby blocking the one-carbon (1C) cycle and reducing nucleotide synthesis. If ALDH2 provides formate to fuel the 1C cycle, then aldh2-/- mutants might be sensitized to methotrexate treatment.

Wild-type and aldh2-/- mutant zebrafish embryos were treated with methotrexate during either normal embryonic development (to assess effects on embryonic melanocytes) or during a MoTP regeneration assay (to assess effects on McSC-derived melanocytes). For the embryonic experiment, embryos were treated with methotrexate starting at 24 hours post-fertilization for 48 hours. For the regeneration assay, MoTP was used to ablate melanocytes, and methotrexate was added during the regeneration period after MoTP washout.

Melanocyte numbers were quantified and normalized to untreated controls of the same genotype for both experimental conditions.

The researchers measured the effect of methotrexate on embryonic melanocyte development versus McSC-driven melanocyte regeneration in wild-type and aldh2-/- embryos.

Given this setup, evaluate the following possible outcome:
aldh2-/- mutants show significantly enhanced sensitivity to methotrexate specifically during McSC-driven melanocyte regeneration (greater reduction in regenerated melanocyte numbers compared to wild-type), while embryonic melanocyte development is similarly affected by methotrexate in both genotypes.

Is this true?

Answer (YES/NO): YES